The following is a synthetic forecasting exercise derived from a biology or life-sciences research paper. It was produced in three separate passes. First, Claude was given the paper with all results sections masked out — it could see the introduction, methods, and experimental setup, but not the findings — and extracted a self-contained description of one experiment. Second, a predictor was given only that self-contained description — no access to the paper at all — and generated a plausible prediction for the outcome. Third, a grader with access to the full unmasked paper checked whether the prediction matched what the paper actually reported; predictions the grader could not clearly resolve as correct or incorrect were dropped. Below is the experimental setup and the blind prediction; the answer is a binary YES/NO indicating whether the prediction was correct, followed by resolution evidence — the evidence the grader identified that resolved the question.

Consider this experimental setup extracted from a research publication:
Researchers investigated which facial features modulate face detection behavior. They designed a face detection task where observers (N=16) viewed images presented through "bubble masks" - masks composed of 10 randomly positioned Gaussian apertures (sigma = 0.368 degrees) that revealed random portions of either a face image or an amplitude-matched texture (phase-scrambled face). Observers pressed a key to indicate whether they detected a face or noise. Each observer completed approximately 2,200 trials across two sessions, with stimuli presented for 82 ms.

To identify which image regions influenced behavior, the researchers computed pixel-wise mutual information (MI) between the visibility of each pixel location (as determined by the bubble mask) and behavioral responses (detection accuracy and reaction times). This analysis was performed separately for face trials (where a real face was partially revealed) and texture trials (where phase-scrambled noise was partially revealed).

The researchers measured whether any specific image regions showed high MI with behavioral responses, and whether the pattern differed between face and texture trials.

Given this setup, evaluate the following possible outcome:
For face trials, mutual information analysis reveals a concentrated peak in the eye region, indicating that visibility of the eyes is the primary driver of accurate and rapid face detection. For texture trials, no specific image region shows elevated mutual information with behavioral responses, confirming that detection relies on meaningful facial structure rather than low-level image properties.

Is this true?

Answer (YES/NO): YES